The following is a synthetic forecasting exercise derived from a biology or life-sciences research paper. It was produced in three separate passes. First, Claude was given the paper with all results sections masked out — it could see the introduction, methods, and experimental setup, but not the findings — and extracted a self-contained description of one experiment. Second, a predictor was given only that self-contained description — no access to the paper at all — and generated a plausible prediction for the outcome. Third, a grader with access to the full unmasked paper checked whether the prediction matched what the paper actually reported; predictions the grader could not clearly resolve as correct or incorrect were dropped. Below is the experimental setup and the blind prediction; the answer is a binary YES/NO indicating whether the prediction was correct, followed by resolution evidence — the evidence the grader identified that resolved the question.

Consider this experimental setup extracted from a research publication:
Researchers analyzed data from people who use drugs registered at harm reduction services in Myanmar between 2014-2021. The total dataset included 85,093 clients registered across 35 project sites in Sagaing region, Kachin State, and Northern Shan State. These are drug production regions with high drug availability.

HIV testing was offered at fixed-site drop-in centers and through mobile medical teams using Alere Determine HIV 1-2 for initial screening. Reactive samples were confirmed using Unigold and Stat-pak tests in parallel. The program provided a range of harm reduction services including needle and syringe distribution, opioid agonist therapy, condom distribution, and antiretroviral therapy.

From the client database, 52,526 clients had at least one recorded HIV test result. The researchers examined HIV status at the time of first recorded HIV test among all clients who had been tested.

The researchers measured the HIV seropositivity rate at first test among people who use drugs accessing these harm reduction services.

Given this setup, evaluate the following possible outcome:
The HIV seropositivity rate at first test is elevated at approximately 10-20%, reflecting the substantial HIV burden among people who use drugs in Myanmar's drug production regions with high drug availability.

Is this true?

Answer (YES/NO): YES